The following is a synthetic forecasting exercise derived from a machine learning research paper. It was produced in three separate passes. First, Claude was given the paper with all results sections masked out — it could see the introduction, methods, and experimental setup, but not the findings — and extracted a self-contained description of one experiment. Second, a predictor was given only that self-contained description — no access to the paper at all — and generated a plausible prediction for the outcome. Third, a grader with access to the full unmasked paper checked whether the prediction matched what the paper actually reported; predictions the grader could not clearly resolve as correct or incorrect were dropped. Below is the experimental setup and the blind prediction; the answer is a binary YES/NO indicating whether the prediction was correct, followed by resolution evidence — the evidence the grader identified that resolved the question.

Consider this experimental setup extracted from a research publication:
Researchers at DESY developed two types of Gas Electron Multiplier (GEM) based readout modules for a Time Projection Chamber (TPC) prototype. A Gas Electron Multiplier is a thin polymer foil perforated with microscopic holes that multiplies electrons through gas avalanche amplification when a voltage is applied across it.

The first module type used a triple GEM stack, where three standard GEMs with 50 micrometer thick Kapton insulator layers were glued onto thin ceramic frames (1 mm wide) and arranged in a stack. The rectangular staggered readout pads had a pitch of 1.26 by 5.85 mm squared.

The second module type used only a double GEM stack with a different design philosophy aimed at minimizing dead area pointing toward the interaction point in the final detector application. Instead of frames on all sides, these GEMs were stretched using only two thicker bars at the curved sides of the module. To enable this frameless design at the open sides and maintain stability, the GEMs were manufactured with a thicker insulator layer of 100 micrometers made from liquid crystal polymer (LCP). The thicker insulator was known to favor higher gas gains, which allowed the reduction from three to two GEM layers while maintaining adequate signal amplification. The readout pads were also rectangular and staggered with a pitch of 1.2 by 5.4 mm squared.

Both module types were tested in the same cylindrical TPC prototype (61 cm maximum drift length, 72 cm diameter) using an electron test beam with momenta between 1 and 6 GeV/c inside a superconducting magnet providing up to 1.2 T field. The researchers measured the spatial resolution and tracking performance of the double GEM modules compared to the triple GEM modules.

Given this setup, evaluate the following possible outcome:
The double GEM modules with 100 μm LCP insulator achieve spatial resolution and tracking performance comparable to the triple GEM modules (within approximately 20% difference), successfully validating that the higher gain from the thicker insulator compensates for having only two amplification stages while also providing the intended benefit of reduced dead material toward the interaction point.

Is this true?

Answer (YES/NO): YES